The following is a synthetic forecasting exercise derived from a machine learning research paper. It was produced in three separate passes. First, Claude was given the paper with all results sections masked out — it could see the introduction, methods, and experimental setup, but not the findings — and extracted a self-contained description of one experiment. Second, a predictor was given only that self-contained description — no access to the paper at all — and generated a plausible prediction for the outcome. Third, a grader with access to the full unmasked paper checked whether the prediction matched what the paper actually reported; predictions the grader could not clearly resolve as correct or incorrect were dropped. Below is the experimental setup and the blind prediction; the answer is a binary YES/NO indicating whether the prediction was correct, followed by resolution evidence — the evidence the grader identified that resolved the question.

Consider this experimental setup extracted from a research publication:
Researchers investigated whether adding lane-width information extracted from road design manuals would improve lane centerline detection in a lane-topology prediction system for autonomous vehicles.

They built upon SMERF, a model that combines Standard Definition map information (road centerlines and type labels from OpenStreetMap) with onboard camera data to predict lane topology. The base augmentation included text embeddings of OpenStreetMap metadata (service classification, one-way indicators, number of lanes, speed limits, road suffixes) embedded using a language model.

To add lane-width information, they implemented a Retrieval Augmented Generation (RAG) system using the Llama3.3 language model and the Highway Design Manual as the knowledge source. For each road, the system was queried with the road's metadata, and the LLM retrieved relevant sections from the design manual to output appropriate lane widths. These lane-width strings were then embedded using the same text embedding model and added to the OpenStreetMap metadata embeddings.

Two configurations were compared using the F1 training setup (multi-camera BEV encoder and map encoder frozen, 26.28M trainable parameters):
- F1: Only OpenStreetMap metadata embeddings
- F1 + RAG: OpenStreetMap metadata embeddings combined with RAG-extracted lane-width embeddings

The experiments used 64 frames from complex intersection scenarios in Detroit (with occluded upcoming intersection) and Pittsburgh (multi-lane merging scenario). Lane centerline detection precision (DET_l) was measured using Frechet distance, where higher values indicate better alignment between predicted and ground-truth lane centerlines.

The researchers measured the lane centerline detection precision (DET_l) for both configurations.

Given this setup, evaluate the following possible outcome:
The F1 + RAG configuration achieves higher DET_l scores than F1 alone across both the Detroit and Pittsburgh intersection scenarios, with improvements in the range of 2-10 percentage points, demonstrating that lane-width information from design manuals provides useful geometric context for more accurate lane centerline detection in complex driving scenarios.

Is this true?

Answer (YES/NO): NO